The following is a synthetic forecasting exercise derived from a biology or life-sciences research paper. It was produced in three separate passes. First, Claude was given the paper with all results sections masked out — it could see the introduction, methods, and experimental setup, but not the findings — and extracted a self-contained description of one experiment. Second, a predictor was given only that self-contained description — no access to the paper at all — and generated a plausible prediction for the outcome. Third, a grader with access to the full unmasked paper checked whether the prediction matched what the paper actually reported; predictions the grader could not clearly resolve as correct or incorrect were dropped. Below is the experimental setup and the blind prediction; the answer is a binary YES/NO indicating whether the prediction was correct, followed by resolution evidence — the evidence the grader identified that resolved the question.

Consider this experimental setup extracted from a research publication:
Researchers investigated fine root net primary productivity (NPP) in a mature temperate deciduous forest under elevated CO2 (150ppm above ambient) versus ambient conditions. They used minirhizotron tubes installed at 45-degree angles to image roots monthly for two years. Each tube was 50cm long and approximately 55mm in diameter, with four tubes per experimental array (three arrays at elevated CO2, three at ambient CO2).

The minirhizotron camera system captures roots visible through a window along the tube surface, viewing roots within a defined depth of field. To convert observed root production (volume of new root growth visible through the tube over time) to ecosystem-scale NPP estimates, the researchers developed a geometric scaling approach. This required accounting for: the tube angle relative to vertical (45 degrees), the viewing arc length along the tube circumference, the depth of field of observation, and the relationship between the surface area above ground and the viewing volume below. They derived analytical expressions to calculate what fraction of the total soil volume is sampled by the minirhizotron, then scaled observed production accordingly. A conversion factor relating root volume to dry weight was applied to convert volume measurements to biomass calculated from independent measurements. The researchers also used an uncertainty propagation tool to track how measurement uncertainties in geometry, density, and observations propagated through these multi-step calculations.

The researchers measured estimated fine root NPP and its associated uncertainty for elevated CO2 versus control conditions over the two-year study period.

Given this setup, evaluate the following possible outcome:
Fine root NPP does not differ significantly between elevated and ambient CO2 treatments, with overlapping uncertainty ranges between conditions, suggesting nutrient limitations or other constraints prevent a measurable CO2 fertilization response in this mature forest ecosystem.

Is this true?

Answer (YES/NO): NO